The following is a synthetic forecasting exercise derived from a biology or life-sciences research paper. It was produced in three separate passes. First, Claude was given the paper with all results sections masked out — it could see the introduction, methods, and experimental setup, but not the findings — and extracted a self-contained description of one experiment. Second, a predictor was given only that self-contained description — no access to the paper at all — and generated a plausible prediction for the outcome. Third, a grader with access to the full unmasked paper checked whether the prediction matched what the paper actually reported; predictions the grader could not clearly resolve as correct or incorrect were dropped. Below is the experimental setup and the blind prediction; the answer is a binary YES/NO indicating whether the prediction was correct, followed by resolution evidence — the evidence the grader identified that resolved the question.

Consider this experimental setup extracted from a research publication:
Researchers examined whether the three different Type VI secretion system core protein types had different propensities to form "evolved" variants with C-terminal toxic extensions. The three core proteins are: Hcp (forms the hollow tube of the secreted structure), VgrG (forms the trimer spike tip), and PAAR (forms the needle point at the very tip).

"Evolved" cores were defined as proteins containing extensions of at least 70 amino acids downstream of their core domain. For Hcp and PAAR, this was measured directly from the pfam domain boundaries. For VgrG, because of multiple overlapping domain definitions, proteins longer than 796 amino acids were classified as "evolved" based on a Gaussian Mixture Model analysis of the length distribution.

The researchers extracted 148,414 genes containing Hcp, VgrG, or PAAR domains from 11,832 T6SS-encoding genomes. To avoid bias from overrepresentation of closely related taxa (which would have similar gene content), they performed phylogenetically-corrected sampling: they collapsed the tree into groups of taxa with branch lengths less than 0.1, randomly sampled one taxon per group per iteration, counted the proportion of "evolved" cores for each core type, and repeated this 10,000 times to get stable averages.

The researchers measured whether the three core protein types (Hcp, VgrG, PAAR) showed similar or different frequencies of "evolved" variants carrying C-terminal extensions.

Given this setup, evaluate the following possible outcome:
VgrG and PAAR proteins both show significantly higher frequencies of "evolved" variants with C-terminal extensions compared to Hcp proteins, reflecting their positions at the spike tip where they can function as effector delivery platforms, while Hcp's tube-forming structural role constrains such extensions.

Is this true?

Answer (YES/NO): YES